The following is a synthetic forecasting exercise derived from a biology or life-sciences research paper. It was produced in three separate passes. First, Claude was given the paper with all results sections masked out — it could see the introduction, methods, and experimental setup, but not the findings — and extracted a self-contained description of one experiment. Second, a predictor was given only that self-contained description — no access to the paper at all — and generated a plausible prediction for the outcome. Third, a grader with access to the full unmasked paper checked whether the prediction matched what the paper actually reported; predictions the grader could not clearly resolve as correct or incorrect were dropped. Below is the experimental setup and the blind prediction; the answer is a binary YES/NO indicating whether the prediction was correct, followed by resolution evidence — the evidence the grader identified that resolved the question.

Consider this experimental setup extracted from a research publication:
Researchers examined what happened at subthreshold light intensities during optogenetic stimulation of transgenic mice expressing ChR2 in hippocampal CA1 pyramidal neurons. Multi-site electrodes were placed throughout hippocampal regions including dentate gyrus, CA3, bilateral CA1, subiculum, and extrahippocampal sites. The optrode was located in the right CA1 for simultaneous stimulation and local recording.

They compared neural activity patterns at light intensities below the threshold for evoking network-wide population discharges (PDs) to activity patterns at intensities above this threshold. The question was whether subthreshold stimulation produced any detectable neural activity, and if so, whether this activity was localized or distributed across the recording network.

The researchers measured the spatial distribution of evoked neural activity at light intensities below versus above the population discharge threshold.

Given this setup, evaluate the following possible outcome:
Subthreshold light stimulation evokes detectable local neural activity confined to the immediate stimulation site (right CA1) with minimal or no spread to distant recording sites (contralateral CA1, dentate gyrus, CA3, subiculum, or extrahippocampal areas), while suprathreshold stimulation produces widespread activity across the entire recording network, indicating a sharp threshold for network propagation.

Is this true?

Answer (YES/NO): YES